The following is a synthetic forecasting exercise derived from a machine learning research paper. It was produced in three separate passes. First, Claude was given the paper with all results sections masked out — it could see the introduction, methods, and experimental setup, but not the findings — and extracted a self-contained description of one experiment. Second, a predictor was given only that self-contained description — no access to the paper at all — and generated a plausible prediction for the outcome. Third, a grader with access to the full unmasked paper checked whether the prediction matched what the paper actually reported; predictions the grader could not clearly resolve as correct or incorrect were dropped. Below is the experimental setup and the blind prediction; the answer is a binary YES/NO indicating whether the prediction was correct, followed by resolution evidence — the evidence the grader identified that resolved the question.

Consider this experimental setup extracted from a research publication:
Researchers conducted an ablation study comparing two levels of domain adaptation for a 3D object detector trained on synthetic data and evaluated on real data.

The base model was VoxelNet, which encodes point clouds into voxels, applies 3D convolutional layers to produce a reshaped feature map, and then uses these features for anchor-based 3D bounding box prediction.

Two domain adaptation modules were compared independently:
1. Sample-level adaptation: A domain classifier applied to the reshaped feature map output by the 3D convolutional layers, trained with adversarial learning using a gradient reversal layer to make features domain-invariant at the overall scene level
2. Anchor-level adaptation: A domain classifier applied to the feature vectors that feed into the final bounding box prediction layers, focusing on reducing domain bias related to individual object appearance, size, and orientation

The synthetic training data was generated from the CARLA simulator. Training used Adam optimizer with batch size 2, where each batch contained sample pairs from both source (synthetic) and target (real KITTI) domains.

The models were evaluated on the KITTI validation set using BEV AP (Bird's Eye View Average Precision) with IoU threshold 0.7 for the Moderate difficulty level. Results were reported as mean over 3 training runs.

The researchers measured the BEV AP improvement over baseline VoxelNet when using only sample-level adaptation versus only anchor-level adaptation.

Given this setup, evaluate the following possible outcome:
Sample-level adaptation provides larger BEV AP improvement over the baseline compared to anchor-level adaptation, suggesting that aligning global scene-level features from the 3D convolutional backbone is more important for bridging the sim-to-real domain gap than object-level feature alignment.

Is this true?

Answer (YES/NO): NO